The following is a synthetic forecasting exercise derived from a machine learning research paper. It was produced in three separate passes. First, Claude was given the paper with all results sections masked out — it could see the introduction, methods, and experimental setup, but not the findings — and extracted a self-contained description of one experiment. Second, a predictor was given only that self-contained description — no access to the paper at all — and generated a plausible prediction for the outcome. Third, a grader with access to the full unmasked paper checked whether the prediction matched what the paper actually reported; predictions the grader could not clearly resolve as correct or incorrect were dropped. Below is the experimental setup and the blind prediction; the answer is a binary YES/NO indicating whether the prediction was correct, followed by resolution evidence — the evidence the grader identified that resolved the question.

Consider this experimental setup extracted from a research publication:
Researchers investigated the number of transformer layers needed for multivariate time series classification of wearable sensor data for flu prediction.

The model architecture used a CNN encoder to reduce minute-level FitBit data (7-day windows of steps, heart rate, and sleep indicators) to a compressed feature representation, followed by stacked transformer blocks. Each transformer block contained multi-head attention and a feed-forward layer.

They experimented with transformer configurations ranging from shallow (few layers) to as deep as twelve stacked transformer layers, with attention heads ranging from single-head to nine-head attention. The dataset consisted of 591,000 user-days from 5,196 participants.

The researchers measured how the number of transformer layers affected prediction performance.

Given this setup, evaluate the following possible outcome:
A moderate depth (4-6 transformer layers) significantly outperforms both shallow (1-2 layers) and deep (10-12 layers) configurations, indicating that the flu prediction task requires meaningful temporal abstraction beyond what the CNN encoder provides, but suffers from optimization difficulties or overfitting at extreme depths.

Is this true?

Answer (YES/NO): NO